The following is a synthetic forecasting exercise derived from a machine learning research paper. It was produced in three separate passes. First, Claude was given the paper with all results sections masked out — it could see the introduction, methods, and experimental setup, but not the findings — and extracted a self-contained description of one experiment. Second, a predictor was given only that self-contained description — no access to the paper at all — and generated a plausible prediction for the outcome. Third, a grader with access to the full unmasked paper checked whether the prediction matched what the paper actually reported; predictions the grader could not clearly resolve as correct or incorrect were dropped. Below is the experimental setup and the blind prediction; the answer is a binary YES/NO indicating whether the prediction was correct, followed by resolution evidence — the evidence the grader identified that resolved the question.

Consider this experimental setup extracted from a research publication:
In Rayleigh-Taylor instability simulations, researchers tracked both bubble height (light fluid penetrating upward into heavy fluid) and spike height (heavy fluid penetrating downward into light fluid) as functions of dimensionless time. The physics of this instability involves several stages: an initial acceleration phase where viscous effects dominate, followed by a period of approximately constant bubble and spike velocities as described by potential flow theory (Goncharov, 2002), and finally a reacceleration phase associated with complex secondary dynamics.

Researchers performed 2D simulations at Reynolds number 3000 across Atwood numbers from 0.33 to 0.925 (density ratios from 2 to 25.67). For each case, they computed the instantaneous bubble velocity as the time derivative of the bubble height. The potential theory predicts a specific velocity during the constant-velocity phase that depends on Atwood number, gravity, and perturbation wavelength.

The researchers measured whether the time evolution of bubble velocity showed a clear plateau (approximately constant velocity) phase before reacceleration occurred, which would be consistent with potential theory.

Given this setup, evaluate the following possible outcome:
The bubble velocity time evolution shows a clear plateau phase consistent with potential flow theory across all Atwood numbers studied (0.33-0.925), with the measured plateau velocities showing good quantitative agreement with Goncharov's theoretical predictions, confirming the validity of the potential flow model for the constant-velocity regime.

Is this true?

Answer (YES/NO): NO